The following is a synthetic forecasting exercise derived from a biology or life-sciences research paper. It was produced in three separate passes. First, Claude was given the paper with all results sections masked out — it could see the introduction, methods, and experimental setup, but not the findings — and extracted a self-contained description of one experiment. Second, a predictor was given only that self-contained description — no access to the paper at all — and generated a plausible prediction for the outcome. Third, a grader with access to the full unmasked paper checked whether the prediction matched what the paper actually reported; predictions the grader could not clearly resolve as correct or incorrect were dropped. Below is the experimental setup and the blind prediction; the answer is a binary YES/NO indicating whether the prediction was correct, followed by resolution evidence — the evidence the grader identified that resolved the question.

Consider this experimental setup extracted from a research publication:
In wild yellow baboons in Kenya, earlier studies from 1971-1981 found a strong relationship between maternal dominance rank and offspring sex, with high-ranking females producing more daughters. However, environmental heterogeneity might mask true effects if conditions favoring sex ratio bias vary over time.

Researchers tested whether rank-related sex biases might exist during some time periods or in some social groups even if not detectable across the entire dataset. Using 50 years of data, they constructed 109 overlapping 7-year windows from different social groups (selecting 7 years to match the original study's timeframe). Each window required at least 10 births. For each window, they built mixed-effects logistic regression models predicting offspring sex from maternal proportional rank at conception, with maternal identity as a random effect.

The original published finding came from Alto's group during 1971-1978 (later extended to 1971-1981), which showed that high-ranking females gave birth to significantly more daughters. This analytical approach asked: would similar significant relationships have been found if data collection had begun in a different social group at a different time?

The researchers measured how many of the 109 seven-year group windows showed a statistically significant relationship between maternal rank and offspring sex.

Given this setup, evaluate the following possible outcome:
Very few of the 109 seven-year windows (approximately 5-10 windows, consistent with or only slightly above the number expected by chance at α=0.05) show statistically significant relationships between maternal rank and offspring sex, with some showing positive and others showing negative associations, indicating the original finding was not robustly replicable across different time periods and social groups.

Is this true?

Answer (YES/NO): YES